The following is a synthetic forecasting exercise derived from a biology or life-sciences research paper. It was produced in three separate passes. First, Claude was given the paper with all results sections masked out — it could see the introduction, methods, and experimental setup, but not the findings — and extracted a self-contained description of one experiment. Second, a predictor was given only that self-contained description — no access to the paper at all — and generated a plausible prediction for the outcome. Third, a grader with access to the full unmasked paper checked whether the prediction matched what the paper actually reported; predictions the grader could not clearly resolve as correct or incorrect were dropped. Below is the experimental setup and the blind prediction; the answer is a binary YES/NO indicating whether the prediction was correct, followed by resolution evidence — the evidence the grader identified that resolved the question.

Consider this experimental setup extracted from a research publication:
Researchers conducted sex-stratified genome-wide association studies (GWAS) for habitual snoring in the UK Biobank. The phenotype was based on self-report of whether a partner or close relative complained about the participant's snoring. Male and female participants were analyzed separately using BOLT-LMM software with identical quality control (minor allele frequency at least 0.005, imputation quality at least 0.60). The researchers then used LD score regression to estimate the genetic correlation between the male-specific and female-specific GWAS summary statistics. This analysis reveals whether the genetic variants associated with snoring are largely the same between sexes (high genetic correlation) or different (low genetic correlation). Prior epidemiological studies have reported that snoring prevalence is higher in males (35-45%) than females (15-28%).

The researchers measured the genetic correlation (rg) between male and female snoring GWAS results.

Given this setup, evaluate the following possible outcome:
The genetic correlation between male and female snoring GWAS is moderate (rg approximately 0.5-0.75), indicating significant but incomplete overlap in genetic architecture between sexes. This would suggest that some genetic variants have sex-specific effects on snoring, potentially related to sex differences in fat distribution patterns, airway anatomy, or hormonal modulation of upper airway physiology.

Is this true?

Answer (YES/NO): NO